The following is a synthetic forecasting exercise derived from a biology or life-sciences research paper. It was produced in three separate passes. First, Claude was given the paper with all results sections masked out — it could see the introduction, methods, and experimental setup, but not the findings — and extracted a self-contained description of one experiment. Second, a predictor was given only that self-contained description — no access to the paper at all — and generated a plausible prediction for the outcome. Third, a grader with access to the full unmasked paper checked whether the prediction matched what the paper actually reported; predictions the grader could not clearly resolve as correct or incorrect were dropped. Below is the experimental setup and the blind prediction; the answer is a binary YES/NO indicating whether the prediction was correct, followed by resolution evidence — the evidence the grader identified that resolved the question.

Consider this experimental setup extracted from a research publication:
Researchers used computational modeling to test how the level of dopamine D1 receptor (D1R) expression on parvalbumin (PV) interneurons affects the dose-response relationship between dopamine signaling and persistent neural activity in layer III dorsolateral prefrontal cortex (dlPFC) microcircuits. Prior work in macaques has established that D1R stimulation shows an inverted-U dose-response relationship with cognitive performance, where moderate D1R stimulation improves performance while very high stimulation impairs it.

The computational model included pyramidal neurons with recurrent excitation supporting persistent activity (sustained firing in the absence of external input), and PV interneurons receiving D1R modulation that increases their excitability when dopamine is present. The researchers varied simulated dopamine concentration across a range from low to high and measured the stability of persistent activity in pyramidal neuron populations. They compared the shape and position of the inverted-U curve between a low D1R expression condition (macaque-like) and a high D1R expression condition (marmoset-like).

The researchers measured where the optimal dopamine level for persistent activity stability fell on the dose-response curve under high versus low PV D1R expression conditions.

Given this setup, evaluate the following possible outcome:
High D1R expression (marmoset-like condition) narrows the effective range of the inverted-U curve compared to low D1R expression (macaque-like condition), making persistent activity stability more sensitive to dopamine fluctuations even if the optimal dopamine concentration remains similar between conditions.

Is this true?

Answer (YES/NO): NO